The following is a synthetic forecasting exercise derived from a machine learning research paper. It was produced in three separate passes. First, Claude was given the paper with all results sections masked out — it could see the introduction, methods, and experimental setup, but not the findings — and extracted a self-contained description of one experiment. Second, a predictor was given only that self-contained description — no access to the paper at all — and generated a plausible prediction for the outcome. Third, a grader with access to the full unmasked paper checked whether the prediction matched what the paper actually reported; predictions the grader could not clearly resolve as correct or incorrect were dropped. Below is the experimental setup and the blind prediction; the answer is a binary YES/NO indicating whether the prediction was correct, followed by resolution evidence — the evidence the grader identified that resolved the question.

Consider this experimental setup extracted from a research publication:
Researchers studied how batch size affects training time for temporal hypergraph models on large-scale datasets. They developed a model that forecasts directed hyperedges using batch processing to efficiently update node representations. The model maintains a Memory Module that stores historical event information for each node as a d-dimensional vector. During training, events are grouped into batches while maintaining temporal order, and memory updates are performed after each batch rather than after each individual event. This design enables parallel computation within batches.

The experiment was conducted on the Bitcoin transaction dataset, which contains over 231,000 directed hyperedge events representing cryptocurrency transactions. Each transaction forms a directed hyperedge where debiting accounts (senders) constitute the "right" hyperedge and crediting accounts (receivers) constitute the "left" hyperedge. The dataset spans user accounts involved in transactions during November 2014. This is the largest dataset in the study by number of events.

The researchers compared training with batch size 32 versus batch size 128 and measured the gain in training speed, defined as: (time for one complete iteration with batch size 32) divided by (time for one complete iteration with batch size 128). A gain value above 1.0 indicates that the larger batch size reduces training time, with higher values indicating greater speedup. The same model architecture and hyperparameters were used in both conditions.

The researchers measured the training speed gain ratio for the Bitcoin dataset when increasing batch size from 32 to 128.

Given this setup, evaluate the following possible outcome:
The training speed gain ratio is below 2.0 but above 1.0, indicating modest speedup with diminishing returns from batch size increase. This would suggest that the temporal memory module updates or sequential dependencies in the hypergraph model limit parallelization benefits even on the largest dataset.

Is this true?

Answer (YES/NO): NO